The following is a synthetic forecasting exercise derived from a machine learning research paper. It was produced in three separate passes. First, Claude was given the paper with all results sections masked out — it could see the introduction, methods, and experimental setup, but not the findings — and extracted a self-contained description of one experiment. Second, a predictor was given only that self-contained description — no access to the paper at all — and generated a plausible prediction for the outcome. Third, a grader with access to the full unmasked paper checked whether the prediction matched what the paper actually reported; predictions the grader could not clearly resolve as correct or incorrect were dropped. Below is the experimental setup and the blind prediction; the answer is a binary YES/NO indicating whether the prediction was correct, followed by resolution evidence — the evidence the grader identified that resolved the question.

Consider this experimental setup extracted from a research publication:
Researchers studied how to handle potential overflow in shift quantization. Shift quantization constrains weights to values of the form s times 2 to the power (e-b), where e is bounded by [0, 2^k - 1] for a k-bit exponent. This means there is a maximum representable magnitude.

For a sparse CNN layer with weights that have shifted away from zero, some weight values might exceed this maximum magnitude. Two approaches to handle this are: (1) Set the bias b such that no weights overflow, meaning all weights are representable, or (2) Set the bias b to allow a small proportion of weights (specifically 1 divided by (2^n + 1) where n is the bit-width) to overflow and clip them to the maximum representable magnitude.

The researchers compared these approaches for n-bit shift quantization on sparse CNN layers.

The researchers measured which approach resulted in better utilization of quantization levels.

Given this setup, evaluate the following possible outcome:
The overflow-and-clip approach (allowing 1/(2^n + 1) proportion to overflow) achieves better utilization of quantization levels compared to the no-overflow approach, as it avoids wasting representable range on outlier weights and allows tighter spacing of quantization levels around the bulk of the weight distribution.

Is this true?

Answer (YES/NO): YES